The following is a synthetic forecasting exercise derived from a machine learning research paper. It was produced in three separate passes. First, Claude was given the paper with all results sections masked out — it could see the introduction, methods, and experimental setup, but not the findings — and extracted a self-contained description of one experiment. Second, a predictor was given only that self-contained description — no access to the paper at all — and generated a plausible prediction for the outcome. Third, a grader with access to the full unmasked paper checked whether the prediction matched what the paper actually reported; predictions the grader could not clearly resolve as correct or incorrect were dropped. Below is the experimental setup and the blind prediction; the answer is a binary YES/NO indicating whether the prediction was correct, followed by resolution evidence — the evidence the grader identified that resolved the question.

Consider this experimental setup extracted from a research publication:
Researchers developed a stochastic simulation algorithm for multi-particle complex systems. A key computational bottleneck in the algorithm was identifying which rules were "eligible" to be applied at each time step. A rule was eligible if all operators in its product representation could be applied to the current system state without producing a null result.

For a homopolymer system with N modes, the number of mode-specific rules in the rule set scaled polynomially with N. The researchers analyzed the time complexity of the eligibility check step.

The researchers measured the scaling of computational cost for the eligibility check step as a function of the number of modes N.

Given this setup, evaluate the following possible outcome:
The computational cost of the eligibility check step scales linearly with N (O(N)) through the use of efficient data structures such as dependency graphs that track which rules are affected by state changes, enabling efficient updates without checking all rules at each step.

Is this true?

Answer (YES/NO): NO